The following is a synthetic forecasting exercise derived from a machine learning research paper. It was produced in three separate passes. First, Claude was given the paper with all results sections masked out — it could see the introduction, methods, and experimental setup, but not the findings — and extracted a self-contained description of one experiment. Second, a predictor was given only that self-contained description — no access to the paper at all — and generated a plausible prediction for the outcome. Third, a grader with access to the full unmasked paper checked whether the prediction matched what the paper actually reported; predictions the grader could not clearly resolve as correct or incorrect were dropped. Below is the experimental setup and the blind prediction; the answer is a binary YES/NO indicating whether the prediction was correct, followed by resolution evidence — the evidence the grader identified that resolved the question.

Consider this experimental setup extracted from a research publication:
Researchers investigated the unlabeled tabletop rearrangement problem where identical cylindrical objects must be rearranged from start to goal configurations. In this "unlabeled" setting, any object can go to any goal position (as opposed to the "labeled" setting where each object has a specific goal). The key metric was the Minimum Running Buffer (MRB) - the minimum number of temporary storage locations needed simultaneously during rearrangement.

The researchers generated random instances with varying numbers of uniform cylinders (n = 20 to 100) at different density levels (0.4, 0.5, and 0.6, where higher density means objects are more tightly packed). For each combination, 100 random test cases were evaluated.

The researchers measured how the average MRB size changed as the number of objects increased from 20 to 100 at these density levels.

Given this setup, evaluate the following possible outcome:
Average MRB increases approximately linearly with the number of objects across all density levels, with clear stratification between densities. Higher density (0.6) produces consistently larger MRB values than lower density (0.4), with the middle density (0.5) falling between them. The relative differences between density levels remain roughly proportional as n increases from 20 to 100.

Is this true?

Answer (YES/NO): NO